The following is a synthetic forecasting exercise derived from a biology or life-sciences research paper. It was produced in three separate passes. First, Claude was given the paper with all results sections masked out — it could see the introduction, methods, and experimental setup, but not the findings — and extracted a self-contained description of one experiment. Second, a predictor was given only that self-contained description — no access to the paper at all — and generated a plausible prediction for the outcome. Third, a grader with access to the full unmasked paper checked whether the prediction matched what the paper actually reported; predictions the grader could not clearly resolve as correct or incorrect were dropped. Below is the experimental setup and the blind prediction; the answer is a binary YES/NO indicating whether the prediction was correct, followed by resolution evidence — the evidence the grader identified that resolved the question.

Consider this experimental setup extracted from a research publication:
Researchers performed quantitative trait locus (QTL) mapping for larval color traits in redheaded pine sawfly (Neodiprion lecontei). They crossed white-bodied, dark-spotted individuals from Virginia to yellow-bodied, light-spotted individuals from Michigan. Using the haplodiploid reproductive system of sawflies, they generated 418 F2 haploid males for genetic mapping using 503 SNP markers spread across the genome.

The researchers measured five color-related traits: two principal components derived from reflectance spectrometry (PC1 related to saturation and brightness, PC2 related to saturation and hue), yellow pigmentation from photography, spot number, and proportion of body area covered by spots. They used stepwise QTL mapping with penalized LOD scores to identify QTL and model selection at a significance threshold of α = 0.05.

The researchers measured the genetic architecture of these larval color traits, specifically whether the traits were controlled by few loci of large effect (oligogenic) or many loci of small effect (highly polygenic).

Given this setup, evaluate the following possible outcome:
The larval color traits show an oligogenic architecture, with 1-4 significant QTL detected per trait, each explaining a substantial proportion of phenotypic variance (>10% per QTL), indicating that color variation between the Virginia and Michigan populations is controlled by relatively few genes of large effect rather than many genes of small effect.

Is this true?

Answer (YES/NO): NO